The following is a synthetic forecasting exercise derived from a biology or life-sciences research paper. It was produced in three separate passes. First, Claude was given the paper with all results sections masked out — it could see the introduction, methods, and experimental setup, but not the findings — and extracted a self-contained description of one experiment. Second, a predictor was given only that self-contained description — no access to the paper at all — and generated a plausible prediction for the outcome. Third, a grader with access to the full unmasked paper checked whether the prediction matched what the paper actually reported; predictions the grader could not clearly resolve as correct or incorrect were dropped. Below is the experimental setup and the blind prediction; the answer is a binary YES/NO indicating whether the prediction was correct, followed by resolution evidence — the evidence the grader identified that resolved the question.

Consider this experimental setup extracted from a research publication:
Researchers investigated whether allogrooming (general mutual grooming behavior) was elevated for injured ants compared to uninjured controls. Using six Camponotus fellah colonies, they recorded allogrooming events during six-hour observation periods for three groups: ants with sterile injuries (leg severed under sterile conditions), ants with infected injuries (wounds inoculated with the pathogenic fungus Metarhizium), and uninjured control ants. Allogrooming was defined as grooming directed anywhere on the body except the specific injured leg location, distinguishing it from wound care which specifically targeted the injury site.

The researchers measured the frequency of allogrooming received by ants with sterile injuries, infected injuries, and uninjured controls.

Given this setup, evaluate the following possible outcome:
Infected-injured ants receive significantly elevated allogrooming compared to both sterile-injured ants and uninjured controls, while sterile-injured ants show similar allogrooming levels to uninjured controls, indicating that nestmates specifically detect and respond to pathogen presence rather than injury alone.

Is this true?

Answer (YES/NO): NO